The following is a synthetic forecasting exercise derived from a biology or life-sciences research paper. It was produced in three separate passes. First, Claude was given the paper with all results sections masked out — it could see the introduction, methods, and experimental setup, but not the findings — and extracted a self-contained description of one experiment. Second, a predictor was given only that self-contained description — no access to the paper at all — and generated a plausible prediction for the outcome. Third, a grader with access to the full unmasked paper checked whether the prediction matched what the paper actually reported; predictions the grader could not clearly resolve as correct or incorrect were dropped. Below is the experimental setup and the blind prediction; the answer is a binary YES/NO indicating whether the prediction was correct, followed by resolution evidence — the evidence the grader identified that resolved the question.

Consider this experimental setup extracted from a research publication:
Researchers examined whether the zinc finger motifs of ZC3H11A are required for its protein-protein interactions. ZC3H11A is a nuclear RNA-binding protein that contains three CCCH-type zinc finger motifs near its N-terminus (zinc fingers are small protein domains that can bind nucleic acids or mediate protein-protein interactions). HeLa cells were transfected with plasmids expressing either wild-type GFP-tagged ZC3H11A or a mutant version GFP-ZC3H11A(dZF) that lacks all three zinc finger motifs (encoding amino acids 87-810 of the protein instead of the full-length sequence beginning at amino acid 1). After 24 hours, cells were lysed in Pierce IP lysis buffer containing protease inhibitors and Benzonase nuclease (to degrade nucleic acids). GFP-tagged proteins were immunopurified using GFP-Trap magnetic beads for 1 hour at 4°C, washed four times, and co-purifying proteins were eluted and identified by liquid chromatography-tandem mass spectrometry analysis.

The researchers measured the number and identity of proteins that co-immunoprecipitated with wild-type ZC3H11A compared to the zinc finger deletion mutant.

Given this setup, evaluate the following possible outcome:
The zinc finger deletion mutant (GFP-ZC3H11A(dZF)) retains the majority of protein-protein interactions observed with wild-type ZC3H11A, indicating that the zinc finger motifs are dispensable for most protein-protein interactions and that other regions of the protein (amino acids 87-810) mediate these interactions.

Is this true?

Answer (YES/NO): NO